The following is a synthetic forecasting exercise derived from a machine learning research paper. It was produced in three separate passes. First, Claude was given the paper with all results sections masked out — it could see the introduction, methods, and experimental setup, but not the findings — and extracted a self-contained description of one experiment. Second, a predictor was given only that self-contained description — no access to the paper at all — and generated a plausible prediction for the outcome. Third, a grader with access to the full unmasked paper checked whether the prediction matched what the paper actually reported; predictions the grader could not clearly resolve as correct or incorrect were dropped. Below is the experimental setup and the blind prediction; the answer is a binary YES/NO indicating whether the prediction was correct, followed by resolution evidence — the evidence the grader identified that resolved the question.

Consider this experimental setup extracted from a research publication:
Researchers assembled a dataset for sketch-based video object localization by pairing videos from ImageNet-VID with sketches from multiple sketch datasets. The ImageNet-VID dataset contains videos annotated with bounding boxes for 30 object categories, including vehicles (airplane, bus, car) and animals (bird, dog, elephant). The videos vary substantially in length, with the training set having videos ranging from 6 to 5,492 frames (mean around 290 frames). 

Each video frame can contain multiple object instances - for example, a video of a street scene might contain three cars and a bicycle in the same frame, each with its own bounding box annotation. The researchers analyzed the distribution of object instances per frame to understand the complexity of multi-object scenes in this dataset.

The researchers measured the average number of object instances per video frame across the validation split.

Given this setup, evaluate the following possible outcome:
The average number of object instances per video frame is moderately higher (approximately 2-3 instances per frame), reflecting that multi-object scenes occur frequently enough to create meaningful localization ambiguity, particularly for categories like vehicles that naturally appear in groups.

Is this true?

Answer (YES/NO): NO